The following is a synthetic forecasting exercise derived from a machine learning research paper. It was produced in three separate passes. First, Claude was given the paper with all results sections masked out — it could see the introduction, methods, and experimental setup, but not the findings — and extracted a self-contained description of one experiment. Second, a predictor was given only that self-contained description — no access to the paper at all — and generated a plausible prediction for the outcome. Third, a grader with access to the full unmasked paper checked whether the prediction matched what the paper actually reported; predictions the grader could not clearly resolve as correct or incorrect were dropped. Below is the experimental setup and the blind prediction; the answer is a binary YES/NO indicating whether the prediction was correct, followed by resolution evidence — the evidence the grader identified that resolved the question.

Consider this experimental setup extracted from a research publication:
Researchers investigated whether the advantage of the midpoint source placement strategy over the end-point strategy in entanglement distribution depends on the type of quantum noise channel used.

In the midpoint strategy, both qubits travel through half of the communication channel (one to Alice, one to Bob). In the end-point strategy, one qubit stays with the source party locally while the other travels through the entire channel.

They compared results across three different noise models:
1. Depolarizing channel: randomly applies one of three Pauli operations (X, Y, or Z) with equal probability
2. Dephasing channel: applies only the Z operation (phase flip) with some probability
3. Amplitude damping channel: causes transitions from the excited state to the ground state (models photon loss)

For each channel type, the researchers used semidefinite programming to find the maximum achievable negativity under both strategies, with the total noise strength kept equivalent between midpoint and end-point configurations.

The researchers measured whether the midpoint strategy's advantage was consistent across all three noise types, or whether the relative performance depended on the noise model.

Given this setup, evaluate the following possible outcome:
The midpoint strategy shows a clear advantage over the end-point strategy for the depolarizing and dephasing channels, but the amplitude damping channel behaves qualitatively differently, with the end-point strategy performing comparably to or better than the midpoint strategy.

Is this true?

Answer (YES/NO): NO